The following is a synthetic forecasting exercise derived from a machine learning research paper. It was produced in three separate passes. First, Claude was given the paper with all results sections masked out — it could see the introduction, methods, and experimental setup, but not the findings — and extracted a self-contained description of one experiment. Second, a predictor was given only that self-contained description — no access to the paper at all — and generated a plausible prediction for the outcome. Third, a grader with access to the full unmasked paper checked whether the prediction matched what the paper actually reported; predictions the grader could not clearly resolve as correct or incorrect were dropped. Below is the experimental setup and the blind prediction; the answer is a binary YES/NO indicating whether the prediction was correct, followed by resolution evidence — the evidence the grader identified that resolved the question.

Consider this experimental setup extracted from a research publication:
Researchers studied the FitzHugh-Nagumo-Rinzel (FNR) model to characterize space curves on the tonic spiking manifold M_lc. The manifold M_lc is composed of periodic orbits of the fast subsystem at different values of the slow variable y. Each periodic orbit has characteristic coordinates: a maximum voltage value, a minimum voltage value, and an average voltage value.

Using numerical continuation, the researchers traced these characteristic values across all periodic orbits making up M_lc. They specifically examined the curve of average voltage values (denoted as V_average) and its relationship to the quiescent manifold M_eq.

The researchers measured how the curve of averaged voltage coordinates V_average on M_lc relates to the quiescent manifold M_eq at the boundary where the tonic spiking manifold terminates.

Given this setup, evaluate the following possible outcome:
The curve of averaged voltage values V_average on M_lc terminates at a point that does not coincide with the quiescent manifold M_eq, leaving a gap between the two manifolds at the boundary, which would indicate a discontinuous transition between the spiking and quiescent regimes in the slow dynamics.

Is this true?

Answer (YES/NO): NO